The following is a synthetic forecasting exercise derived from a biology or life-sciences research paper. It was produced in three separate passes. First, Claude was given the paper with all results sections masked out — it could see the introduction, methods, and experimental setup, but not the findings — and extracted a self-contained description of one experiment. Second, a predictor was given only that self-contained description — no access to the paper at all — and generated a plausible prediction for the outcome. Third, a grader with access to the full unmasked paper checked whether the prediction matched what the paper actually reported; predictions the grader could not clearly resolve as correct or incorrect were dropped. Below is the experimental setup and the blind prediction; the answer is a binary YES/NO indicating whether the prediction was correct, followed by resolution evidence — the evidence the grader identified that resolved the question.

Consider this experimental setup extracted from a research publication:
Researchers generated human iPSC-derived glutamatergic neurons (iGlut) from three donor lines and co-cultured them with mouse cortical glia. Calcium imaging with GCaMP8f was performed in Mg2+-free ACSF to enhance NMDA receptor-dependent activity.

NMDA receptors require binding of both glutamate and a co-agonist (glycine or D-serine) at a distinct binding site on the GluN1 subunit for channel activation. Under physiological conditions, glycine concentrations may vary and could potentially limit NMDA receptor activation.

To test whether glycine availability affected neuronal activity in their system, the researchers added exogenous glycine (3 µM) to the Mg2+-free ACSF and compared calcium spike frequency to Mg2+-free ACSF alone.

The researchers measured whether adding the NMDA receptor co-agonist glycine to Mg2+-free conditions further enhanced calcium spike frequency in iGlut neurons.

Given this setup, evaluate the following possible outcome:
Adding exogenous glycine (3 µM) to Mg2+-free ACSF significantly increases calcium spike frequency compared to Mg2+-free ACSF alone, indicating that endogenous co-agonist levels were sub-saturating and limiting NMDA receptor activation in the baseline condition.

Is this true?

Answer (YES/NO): YES